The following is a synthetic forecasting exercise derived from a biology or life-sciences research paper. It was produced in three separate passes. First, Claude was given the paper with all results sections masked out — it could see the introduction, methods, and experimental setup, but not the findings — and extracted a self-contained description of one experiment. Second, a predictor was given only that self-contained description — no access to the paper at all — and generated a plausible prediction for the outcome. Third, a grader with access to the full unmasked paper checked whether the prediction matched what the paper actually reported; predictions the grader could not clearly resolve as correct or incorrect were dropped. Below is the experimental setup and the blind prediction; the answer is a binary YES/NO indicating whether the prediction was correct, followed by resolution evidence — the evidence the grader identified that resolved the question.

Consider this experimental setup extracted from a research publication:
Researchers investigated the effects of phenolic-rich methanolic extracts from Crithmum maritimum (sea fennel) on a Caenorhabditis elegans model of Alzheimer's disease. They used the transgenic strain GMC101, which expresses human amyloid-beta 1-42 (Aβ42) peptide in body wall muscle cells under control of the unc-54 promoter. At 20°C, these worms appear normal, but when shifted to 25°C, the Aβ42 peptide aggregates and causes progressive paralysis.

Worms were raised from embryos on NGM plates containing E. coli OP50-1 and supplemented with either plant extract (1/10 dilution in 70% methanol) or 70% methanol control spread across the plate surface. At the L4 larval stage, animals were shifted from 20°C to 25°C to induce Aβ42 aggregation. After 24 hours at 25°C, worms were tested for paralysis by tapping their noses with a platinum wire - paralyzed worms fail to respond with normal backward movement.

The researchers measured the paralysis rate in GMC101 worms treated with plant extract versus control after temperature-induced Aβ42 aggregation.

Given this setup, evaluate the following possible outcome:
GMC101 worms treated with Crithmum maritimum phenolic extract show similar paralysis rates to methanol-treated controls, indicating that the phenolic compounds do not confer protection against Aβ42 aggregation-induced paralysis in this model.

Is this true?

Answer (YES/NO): YES